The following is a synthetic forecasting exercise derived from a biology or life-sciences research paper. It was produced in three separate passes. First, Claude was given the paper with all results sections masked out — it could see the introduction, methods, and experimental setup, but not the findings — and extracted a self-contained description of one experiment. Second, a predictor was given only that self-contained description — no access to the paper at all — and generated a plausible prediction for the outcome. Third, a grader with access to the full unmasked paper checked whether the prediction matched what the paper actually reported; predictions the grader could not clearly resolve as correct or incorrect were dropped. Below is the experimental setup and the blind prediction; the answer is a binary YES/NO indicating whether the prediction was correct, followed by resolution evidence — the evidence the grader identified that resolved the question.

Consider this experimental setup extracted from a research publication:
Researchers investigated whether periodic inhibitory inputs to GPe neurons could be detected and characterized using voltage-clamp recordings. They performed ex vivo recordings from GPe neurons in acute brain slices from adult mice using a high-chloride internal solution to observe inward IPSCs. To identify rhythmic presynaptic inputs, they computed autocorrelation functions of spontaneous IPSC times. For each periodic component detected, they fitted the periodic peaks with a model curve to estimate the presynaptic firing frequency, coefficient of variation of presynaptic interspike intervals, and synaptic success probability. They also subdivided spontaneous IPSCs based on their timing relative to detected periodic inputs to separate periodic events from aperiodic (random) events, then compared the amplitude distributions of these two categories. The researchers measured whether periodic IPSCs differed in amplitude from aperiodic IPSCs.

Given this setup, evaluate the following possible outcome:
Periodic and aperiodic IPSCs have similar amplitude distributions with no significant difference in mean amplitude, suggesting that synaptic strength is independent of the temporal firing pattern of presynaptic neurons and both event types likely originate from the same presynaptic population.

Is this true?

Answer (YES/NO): NO